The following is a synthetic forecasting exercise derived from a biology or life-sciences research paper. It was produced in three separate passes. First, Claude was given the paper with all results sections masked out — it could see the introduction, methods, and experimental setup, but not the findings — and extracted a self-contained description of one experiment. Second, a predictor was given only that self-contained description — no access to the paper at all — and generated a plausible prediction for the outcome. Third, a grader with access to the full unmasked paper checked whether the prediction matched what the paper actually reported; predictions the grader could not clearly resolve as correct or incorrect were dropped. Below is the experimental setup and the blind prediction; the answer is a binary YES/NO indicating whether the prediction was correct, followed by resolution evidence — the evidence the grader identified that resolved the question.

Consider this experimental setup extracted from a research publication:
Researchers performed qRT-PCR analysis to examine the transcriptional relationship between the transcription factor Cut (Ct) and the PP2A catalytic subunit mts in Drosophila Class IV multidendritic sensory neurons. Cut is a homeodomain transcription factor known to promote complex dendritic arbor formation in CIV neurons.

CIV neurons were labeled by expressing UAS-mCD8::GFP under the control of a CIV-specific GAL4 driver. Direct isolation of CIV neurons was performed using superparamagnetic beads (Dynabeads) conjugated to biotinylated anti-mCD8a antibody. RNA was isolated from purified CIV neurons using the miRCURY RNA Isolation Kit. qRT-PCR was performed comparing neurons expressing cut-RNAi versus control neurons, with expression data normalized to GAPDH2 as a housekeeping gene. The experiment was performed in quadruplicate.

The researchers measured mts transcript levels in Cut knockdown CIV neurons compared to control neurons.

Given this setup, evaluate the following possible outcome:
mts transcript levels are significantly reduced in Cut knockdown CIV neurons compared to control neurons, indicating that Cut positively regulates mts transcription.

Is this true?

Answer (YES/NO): YES